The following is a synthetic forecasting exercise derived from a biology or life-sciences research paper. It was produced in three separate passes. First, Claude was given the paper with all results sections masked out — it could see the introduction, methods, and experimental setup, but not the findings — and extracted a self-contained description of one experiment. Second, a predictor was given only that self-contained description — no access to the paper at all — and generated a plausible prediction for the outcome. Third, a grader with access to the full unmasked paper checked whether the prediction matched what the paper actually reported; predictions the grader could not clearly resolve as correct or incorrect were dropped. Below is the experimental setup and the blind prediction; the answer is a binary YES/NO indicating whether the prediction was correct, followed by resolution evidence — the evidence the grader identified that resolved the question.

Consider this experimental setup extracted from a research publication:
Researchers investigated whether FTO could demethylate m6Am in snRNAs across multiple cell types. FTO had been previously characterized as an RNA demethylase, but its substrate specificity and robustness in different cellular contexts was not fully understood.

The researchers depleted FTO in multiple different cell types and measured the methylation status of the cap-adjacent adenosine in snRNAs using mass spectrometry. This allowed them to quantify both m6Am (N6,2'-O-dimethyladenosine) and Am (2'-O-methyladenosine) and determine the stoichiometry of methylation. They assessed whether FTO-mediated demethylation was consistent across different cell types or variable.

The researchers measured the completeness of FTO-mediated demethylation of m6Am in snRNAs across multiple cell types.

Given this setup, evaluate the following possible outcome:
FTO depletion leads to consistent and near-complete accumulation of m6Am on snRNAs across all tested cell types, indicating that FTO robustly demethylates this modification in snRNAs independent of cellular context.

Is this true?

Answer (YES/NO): YES